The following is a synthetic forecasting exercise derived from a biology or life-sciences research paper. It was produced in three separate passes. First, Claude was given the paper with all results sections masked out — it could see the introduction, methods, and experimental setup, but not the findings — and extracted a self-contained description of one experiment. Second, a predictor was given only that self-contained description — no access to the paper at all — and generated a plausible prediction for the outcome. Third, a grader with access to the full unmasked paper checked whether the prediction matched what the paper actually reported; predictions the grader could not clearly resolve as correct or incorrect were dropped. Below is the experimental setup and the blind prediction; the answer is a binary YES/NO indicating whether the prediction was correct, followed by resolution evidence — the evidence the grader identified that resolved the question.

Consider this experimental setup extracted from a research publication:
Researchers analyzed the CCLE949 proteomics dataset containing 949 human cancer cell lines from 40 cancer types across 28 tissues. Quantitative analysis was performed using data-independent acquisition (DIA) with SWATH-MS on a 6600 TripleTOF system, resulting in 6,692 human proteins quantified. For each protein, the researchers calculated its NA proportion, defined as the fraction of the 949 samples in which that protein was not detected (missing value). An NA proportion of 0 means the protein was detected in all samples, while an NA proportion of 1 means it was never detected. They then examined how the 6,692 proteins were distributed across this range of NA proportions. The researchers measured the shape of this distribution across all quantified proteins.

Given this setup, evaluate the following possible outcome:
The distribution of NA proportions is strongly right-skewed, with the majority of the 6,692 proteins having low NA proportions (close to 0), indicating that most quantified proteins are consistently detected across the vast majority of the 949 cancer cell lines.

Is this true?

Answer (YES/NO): NO